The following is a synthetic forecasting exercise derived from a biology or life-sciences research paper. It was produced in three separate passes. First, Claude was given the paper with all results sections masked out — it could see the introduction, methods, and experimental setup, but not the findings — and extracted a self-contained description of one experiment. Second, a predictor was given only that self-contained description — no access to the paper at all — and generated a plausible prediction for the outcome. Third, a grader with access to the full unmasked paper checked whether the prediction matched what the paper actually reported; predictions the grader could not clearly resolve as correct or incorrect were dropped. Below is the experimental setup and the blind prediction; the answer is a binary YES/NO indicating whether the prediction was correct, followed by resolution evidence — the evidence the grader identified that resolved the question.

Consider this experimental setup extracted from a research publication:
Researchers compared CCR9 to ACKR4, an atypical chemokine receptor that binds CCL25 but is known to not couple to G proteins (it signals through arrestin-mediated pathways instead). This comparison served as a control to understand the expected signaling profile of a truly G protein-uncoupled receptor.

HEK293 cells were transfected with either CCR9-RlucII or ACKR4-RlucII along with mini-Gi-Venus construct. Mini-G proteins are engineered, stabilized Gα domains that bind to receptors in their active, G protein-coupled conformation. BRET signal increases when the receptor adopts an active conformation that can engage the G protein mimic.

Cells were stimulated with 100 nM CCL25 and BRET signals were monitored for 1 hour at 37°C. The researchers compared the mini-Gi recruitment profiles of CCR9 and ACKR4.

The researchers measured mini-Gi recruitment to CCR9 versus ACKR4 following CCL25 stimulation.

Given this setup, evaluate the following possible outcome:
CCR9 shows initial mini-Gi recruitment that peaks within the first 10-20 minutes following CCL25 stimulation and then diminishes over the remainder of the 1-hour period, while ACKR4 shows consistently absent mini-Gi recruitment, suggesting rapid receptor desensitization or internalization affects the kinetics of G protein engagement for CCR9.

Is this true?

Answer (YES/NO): NO